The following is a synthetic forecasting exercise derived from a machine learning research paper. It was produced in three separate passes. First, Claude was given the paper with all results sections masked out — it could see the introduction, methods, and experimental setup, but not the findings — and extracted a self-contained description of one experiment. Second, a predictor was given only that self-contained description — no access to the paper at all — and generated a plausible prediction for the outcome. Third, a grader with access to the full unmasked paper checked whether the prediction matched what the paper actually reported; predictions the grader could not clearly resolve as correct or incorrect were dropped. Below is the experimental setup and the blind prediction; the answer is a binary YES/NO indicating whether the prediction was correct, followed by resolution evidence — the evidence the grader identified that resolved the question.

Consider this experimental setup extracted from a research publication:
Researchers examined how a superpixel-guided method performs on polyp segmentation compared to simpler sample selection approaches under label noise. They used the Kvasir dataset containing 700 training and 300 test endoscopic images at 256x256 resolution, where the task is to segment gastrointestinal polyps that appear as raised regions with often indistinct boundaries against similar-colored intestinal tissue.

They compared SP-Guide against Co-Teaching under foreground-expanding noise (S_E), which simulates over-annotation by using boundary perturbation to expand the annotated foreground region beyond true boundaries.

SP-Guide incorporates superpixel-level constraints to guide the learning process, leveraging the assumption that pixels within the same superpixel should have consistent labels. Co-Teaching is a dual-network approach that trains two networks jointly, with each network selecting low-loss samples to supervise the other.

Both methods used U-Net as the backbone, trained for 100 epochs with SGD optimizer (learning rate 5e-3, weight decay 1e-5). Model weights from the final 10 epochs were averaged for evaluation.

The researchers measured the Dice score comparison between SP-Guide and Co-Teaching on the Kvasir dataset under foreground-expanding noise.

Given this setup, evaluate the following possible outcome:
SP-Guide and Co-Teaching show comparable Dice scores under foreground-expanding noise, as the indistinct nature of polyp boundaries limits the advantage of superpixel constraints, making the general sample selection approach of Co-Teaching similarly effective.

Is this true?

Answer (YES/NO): NO